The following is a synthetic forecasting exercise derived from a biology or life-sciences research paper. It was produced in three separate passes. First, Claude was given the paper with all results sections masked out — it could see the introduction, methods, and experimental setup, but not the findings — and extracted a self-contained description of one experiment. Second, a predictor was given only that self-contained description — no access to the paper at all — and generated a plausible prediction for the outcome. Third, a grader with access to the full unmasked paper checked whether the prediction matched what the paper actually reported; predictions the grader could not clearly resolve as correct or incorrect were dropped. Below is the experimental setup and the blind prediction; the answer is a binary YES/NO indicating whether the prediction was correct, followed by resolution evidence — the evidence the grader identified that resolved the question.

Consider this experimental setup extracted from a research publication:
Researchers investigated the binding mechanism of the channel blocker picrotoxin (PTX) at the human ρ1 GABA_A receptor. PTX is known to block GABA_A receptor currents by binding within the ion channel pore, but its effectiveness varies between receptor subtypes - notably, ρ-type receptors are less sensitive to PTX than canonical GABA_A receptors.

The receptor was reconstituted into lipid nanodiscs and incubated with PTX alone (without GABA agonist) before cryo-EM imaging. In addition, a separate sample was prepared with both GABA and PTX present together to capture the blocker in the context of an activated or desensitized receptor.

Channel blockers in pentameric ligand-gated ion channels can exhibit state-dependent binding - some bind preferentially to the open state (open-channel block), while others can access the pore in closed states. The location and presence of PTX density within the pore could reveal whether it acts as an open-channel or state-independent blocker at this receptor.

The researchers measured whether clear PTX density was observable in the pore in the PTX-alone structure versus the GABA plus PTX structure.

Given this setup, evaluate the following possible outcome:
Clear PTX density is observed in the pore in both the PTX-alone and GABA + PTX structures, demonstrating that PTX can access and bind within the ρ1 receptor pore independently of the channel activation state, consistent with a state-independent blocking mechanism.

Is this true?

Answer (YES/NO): YES